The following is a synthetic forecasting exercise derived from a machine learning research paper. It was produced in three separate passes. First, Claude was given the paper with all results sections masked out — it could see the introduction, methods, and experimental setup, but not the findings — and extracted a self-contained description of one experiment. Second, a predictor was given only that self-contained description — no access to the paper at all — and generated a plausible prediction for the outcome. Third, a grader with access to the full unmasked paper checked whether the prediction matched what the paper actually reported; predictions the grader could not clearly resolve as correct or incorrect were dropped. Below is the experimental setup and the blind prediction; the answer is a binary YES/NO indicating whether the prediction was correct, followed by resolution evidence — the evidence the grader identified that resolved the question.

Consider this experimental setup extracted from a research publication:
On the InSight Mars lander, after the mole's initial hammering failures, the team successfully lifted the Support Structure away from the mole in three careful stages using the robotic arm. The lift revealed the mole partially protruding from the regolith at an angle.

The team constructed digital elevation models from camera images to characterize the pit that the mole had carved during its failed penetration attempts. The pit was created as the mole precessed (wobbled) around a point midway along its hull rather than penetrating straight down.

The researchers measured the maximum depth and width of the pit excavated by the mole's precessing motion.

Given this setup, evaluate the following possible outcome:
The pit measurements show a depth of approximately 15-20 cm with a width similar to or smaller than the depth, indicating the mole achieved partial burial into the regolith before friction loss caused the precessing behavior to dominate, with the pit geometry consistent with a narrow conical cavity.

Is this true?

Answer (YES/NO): NO